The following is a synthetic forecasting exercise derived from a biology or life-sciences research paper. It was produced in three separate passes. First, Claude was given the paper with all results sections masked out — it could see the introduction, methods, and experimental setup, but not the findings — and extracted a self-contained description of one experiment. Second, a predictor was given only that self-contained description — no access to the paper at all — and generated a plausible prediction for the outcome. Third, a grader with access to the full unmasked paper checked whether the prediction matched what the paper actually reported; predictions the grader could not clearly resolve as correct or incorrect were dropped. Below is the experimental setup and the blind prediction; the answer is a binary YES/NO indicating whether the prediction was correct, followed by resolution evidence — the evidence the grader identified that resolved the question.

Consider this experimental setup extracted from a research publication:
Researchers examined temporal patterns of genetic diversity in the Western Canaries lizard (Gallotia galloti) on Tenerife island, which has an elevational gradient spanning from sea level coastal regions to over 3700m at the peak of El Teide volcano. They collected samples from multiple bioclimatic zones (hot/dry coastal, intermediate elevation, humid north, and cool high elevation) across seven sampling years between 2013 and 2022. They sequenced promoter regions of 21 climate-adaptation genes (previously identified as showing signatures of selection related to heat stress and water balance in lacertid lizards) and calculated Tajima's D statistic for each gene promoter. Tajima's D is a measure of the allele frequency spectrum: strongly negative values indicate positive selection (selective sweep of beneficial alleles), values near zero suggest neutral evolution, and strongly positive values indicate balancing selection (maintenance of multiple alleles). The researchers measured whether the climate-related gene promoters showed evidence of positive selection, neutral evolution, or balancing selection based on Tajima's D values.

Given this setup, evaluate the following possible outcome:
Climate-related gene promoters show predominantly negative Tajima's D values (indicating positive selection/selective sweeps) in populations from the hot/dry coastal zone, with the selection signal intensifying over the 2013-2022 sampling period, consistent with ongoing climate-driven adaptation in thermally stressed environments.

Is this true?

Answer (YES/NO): NO